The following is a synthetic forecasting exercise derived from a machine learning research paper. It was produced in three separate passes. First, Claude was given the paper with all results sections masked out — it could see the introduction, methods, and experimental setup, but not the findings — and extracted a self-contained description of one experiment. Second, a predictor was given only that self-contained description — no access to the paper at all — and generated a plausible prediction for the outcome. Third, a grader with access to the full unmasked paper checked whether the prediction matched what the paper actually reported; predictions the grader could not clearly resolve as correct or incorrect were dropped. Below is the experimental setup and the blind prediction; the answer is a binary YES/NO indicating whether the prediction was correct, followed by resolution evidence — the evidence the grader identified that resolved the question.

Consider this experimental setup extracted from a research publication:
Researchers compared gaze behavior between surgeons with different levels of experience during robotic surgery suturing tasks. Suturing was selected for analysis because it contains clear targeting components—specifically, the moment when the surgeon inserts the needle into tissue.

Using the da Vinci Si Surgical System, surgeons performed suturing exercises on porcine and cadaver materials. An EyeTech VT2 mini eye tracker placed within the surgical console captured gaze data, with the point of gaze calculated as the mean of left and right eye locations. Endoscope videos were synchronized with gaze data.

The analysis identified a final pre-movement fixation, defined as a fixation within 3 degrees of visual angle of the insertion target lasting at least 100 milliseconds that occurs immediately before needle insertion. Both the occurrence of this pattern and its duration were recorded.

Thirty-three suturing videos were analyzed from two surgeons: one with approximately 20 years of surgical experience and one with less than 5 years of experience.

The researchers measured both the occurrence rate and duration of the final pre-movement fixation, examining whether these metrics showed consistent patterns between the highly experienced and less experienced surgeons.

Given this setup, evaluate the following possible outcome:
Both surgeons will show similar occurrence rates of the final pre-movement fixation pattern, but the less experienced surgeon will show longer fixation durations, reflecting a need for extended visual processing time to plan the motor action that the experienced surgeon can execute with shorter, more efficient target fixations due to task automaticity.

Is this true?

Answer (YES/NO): NO